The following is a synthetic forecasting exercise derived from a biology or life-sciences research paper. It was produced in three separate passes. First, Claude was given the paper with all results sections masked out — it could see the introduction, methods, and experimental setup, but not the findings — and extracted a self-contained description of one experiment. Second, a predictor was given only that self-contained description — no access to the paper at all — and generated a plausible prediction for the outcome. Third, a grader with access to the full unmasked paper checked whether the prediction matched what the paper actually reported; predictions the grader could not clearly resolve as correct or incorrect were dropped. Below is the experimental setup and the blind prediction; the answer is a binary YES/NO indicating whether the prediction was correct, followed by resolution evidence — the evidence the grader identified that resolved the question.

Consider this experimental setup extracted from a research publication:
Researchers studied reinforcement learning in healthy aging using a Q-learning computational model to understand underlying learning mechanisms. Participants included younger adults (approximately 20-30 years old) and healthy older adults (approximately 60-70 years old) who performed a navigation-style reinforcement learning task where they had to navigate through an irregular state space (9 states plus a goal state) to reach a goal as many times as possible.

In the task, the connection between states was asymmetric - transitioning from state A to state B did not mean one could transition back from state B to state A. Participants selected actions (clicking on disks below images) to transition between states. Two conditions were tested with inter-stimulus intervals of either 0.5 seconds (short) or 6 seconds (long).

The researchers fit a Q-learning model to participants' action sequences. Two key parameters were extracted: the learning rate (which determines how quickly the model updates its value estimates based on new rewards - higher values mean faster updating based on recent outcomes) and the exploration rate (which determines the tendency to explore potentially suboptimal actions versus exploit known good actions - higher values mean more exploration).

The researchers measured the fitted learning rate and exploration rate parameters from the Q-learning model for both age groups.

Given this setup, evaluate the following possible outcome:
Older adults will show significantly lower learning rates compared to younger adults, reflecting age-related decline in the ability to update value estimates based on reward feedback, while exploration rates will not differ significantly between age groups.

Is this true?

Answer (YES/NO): NO